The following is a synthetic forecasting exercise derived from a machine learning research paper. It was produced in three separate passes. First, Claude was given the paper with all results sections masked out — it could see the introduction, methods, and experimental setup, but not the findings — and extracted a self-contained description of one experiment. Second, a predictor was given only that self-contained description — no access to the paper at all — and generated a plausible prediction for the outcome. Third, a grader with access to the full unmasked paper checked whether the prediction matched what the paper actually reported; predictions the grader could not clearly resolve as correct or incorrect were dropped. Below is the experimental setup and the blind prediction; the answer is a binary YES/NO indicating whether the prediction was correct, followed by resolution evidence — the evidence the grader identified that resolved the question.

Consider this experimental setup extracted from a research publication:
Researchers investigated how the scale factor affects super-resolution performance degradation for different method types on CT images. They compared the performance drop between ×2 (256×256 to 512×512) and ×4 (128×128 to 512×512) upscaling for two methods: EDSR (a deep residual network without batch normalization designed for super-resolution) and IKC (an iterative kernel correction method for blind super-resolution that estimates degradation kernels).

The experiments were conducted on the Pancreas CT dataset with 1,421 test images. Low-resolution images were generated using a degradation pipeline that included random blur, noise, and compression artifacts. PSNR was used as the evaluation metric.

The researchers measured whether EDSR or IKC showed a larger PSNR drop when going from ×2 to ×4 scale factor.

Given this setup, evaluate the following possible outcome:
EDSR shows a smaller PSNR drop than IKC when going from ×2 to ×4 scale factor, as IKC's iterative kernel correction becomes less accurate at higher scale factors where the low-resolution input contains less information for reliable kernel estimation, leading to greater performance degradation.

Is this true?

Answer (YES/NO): YES